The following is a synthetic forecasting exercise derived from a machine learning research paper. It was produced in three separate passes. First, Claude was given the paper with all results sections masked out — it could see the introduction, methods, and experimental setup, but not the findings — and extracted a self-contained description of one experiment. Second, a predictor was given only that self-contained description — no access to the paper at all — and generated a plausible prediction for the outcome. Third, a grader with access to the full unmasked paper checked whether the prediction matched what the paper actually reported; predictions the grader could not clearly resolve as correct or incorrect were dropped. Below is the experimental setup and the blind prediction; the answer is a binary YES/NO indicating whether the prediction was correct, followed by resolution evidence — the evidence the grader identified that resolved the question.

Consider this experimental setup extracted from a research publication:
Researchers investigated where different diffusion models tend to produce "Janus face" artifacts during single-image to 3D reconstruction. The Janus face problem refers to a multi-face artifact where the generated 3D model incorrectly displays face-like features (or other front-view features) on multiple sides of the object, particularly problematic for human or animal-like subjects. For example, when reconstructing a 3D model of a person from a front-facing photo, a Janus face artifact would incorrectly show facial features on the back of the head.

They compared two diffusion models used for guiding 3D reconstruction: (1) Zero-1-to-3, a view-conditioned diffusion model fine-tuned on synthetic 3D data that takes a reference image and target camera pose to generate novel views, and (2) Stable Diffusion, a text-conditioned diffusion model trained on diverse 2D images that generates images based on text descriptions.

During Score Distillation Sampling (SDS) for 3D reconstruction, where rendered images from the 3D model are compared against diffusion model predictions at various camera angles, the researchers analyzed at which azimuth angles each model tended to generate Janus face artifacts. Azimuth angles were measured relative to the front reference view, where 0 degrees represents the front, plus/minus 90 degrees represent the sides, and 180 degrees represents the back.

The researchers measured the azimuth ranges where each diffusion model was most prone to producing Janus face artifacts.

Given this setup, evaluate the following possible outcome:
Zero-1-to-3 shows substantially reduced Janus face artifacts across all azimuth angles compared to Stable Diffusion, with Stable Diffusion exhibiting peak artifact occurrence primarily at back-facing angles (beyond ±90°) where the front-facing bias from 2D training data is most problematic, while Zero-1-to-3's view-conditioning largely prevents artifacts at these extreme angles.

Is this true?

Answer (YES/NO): NO